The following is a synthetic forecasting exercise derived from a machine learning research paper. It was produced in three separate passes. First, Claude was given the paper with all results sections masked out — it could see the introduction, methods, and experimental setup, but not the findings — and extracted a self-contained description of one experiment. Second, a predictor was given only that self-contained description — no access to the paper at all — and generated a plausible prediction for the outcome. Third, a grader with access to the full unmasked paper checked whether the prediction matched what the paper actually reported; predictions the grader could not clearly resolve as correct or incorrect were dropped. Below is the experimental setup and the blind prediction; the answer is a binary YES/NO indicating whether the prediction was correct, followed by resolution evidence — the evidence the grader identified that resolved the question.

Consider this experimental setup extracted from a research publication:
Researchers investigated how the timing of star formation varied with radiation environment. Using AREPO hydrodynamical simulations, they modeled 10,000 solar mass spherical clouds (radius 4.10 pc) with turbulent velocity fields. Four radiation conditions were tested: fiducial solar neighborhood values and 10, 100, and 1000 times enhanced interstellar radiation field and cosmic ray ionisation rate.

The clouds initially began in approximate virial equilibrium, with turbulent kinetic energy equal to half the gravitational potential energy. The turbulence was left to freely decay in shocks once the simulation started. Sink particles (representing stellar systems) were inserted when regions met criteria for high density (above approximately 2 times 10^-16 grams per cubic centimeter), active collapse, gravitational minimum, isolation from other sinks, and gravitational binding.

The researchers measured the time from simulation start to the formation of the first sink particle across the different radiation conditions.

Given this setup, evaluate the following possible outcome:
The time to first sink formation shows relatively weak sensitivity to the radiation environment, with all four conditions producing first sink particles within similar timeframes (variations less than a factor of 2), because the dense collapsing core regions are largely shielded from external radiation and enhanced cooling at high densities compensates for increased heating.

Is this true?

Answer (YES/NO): NO